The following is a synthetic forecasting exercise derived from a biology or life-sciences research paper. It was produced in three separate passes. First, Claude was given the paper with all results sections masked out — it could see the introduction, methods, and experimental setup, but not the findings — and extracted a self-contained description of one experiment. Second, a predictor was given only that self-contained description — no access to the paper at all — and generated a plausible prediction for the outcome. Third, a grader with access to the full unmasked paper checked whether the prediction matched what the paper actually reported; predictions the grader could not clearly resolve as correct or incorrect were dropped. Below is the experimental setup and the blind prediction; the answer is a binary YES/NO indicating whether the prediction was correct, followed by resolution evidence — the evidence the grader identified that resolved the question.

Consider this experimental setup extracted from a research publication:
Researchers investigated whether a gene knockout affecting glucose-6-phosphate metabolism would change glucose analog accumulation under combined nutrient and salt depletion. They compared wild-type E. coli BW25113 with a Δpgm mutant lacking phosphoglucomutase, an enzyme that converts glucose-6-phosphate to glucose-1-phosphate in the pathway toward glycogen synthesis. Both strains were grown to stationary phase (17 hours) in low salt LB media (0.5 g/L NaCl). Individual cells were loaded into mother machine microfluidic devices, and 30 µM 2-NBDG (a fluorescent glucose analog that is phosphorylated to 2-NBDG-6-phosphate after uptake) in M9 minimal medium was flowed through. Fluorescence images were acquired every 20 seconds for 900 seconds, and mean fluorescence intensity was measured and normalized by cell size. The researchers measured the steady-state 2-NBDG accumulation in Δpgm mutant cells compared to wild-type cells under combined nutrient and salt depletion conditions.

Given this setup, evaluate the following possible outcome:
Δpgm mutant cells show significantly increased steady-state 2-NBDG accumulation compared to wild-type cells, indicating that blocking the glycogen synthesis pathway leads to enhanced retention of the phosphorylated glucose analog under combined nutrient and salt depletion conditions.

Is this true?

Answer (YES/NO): NO